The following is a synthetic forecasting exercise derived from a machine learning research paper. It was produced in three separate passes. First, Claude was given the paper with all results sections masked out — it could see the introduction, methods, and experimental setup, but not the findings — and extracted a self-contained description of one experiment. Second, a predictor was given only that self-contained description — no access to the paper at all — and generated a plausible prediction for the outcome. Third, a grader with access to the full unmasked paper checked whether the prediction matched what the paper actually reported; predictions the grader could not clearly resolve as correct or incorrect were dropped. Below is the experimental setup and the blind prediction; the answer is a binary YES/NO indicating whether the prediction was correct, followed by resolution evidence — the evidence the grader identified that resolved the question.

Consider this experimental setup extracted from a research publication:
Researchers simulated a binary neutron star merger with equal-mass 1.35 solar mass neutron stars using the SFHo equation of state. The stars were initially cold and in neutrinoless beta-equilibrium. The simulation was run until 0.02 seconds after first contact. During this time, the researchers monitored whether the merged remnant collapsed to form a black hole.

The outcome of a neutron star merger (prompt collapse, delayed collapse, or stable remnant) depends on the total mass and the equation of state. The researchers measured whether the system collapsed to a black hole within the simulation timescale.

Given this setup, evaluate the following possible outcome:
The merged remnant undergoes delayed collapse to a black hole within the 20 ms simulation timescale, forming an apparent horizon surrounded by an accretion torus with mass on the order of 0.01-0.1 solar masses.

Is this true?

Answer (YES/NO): NO